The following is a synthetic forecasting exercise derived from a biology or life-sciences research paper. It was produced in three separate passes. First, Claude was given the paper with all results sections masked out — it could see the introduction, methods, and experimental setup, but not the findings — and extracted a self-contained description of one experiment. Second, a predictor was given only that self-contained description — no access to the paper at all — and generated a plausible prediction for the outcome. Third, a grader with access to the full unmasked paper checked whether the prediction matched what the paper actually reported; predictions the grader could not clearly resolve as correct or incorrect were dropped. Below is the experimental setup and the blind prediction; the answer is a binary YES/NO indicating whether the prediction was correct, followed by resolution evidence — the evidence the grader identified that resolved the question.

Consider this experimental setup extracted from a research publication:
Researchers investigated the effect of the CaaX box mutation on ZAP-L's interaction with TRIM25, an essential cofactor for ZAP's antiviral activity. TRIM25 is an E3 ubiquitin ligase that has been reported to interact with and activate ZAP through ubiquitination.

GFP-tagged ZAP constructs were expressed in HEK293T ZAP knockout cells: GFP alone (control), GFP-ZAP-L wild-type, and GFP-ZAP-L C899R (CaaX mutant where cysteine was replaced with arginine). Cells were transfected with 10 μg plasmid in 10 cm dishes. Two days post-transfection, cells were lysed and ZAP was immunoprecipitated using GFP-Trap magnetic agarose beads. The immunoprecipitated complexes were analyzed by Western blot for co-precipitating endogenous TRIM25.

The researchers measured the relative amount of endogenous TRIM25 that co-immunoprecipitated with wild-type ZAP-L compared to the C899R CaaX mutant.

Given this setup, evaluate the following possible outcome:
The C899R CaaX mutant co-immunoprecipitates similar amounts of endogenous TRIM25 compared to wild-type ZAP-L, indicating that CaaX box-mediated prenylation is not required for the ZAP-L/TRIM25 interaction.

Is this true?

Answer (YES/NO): NO